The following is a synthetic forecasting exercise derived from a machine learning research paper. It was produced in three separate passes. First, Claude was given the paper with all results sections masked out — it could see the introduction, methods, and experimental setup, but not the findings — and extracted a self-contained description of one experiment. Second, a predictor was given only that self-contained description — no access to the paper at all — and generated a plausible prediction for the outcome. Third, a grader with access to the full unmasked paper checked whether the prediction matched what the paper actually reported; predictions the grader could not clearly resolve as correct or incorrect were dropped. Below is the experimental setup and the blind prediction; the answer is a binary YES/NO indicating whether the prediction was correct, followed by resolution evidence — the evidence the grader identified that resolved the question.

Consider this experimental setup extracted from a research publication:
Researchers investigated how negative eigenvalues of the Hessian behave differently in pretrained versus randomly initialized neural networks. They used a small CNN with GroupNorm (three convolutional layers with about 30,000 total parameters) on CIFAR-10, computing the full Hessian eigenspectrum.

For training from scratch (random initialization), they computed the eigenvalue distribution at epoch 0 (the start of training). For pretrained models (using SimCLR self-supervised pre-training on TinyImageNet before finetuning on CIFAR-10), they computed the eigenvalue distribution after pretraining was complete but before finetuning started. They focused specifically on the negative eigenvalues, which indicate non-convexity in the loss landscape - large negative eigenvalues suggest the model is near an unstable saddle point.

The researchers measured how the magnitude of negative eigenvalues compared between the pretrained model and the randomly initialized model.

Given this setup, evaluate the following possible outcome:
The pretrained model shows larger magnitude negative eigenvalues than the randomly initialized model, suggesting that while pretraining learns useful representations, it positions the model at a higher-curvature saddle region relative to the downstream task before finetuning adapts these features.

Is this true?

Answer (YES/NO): NO